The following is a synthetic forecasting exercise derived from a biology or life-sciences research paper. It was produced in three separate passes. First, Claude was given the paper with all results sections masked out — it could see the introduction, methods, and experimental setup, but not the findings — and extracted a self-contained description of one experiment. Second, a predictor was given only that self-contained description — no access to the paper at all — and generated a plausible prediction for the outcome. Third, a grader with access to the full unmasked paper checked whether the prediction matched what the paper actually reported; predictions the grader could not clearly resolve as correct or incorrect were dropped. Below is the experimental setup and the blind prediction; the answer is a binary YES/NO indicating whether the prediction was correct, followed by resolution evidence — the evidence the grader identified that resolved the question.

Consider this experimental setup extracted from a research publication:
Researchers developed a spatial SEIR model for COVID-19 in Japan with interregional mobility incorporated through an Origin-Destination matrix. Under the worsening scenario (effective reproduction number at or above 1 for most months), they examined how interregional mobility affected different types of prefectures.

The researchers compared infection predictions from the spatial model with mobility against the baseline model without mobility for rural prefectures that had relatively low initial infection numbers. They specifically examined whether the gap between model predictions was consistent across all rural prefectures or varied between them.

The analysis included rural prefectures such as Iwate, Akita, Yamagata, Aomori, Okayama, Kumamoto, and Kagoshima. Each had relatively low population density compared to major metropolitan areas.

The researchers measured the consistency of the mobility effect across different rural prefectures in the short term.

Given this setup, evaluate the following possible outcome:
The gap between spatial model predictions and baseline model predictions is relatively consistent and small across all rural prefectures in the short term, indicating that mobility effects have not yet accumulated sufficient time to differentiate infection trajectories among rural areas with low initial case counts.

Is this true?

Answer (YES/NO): NO